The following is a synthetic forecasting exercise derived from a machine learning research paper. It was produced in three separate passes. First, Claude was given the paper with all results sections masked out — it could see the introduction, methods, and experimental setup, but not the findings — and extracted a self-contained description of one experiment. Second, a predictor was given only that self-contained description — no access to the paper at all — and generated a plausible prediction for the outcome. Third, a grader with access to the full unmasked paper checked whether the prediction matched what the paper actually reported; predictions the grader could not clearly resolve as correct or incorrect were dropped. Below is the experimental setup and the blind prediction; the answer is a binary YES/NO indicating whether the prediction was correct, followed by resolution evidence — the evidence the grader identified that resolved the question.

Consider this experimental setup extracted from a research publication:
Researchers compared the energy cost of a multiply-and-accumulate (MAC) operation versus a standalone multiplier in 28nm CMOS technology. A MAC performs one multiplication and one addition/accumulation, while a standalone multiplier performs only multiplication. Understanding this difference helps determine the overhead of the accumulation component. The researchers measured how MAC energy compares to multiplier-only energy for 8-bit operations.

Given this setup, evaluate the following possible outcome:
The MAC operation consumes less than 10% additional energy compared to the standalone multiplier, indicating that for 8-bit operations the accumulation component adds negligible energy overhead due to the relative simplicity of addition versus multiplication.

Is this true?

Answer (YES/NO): NO